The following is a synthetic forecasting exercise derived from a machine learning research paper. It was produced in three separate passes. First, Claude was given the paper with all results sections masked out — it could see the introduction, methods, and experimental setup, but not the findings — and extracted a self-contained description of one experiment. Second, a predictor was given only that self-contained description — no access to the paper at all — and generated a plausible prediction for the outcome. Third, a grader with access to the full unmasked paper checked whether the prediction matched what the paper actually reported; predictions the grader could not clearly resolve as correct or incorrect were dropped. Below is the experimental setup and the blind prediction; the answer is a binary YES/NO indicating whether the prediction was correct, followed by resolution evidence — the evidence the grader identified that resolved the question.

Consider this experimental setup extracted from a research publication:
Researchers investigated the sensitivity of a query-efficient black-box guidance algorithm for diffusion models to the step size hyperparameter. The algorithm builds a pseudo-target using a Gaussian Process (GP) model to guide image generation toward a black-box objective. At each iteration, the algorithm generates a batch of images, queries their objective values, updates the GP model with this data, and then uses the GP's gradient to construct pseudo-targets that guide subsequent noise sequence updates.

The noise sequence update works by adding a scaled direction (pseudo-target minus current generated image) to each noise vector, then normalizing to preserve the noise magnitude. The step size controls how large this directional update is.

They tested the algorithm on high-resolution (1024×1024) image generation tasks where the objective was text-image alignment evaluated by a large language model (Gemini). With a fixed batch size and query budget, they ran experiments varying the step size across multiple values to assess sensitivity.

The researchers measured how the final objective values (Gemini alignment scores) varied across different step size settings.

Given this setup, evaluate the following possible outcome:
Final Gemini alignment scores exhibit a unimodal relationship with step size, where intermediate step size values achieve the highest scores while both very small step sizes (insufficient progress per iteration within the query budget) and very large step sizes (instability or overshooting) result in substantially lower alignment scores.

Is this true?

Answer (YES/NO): NO